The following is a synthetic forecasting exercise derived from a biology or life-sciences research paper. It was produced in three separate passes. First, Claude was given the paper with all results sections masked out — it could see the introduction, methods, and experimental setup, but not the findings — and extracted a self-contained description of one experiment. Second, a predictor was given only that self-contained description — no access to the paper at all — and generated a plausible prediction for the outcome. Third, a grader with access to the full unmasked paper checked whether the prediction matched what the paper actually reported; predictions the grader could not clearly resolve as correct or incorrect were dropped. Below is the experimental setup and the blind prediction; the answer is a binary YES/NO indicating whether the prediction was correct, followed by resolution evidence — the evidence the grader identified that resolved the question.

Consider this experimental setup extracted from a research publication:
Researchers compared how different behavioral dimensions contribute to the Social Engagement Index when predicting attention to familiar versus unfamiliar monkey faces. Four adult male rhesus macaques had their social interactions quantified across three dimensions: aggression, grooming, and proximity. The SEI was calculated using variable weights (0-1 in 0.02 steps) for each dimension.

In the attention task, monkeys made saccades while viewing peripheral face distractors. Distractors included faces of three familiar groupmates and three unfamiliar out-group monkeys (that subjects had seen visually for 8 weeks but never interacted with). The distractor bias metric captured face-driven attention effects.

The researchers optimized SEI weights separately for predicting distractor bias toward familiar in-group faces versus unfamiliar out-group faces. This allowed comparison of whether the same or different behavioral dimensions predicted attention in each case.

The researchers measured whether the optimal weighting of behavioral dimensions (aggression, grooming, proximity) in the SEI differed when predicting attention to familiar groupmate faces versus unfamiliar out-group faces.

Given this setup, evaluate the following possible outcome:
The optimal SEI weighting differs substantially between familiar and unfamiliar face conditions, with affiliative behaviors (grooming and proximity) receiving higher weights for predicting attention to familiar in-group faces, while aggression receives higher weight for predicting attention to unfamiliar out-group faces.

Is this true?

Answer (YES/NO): NO